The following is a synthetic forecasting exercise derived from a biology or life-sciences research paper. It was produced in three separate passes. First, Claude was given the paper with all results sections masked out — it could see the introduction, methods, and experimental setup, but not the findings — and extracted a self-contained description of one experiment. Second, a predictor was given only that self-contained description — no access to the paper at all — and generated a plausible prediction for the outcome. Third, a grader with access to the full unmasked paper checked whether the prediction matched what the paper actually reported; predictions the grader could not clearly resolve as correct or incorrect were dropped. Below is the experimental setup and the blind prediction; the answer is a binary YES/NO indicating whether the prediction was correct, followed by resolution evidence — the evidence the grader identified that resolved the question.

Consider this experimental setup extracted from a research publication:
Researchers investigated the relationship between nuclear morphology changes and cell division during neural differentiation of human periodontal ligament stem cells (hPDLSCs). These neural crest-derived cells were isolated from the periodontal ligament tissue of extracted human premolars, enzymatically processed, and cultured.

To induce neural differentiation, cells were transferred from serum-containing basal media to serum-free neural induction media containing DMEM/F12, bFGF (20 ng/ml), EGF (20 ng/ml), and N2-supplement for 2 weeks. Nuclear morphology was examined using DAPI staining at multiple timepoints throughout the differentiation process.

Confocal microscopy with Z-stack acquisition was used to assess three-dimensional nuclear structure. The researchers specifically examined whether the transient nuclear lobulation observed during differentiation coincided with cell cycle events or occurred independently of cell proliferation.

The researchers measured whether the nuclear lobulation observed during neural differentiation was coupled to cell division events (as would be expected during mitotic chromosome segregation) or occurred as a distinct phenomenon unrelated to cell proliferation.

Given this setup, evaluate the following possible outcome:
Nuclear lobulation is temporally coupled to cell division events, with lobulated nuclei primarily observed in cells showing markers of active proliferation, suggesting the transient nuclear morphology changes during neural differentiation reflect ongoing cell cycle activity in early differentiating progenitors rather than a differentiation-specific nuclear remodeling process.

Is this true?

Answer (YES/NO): NO